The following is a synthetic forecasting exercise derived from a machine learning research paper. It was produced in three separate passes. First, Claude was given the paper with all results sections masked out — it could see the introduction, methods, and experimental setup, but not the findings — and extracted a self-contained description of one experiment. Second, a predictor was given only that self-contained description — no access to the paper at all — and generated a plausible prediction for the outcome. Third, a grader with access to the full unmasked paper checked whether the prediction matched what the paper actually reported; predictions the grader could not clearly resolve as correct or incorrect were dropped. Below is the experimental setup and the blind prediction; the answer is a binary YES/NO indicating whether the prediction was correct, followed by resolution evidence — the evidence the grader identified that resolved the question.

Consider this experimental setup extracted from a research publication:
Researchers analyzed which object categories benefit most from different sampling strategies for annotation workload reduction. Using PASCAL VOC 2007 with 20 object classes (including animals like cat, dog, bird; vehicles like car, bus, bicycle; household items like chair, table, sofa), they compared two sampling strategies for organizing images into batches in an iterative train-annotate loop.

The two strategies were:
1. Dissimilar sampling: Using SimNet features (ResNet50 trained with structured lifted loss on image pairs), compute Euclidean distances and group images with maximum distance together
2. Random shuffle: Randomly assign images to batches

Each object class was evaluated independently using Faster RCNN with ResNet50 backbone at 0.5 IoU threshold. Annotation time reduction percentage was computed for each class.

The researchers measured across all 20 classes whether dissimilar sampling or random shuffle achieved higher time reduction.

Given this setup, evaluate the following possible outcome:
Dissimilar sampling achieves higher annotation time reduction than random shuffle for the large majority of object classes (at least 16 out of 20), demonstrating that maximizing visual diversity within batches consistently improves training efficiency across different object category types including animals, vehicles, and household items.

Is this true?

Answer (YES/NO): NO